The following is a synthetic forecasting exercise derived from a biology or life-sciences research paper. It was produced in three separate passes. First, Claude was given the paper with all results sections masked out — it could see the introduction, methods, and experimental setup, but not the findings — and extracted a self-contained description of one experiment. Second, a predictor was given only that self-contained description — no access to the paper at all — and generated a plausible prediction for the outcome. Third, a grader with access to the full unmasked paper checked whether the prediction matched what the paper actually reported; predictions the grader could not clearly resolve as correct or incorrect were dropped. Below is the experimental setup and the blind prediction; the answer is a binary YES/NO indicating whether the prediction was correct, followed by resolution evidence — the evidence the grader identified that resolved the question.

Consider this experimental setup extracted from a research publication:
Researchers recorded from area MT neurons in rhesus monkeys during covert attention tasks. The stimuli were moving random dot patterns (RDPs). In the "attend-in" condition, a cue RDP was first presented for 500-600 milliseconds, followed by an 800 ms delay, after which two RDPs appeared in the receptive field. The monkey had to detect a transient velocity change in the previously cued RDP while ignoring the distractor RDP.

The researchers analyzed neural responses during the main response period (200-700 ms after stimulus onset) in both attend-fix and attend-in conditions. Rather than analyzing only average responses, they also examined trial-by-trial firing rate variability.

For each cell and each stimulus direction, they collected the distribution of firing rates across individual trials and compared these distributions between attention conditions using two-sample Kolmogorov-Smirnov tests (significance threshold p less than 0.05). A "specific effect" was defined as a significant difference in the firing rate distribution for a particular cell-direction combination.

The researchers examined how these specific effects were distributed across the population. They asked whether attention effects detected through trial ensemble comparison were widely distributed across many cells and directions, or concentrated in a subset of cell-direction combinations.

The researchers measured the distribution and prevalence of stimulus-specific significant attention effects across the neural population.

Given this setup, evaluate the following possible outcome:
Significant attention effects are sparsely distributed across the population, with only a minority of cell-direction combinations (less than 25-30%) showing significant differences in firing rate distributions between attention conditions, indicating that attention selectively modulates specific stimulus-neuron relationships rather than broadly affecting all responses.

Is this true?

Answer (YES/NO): YES